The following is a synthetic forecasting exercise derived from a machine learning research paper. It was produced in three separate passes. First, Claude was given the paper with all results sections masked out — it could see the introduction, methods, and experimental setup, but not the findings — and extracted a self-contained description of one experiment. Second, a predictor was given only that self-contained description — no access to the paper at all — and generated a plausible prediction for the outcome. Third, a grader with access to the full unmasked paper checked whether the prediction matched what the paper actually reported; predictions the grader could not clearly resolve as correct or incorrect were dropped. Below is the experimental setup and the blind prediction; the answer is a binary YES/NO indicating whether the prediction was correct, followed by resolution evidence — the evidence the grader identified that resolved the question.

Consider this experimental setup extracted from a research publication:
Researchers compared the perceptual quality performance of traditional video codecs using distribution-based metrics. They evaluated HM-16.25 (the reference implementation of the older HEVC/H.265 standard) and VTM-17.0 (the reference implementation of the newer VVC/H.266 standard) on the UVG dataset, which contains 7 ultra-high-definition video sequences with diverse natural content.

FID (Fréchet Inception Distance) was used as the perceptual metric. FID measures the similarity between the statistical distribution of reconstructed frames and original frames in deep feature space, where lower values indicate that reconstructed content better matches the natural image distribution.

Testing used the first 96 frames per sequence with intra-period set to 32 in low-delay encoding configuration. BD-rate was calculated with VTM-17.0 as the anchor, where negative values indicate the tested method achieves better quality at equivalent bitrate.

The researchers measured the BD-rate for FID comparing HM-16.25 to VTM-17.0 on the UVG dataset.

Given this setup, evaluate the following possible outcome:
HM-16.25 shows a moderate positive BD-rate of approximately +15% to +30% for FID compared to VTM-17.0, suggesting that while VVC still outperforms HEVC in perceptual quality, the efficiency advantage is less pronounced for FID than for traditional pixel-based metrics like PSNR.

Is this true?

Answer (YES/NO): NO